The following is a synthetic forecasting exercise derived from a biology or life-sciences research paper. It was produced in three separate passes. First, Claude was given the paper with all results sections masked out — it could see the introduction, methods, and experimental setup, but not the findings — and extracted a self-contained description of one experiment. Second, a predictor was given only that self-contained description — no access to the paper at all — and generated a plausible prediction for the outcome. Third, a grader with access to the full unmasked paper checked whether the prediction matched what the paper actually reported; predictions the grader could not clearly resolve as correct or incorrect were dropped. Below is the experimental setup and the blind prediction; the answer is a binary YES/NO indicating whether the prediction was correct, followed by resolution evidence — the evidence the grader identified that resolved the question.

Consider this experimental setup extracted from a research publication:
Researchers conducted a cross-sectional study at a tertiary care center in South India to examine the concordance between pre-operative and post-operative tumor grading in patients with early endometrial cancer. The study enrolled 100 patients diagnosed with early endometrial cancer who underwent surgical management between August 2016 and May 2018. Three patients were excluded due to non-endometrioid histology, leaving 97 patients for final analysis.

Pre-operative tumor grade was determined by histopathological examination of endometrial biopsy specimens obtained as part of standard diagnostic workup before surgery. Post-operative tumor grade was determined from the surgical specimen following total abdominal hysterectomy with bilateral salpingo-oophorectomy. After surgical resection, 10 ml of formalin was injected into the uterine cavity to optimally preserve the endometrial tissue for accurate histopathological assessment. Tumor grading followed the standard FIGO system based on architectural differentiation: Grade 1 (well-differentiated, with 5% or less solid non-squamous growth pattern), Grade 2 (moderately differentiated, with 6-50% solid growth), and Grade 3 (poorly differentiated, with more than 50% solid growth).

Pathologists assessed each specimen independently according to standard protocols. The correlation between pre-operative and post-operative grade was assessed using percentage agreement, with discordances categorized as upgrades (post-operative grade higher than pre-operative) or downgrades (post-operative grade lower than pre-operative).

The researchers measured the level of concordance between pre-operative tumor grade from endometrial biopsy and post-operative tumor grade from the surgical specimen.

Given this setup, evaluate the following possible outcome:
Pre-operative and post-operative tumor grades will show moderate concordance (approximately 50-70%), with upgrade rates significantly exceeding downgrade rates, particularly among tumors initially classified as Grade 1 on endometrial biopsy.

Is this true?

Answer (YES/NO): YES